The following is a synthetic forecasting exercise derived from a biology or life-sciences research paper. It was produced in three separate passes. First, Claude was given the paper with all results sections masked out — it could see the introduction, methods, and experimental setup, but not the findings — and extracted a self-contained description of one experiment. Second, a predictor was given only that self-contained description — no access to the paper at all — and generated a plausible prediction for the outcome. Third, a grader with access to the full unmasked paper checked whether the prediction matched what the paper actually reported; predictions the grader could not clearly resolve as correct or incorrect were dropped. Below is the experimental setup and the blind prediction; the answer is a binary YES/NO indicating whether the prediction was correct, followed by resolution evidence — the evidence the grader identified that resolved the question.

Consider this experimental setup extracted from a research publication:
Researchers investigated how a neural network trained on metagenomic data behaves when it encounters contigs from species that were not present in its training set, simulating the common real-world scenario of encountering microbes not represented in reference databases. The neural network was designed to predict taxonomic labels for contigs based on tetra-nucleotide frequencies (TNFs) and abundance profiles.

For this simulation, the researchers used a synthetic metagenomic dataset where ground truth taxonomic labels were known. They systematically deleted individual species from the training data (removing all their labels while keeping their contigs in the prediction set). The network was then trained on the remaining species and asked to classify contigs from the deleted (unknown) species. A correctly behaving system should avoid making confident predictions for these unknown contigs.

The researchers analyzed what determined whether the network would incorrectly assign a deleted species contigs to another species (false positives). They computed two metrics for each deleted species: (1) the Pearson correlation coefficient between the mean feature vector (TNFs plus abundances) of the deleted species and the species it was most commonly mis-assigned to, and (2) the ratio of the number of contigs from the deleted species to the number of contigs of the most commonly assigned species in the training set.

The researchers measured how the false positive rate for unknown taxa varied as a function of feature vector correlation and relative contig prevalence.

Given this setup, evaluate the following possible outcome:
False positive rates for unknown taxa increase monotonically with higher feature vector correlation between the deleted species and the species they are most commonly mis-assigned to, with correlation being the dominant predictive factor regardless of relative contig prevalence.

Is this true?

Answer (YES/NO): NO